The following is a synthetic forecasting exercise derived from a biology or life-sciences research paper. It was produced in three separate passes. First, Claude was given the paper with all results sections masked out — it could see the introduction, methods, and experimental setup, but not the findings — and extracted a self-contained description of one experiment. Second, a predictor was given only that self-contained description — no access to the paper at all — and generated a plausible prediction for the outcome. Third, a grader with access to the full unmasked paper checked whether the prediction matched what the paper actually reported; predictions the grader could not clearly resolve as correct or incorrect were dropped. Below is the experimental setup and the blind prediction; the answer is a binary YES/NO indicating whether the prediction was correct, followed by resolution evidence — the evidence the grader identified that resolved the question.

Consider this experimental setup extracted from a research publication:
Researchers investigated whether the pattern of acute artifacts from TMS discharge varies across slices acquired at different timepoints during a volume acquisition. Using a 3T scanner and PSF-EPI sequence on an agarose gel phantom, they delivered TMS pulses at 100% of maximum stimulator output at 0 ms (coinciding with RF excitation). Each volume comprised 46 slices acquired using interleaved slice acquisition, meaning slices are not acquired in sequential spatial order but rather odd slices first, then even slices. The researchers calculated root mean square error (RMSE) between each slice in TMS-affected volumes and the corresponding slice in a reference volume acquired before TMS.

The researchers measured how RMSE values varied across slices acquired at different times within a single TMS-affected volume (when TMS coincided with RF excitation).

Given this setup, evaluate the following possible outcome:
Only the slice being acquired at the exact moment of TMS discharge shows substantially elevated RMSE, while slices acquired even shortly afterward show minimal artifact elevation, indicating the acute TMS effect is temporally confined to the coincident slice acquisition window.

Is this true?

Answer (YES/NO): NO